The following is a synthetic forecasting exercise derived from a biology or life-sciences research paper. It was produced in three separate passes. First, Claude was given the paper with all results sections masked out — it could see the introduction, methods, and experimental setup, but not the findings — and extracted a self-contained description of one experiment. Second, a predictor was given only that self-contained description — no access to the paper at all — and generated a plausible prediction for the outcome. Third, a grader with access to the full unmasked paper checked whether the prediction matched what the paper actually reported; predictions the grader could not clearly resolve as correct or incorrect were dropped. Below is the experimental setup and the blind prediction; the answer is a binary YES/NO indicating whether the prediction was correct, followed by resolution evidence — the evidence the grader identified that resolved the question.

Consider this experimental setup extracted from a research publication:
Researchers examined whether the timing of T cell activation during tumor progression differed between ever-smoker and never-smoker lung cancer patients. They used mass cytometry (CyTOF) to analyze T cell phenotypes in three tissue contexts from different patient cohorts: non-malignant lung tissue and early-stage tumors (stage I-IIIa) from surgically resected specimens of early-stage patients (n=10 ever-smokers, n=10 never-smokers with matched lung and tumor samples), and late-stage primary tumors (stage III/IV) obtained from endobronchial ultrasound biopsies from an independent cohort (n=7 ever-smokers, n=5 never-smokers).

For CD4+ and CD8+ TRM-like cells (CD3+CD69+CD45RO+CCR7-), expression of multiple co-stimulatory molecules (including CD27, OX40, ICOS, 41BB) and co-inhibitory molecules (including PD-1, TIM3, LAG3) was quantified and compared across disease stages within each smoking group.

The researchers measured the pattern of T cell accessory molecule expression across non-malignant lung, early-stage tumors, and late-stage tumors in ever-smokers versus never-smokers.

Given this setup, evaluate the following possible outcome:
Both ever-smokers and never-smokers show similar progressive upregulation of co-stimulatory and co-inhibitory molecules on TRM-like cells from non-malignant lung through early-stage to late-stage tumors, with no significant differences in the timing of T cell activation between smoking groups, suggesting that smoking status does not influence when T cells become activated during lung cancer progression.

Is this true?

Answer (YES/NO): NO